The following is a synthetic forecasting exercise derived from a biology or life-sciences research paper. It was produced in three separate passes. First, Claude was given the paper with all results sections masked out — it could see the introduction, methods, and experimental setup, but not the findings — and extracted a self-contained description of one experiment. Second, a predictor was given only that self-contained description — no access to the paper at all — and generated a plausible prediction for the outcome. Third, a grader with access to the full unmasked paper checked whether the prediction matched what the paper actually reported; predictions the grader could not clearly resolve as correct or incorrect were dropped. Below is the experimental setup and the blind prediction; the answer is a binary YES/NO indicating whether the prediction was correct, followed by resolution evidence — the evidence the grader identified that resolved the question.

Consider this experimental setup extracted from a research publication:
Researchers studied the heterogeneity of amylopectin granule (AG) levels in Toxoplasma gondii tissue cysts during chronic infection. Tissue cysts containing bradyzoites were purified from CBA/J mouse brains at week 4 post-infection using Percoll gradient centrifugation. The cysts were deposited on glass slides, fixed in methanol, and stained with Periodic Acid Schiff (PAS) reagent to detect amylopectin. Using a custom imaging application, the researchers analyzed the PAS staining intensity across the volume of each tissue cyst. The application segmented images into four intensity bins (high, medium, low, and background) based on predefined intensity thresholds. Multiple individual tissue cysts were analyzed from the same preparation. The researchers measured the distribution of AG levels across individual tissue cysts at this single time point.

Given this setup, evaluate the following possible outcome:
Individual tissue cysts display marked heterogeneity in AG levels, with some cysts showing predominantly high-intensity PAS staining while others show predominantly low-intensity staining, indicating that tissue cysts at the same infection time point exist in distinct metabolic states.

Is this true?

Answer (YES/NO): NO